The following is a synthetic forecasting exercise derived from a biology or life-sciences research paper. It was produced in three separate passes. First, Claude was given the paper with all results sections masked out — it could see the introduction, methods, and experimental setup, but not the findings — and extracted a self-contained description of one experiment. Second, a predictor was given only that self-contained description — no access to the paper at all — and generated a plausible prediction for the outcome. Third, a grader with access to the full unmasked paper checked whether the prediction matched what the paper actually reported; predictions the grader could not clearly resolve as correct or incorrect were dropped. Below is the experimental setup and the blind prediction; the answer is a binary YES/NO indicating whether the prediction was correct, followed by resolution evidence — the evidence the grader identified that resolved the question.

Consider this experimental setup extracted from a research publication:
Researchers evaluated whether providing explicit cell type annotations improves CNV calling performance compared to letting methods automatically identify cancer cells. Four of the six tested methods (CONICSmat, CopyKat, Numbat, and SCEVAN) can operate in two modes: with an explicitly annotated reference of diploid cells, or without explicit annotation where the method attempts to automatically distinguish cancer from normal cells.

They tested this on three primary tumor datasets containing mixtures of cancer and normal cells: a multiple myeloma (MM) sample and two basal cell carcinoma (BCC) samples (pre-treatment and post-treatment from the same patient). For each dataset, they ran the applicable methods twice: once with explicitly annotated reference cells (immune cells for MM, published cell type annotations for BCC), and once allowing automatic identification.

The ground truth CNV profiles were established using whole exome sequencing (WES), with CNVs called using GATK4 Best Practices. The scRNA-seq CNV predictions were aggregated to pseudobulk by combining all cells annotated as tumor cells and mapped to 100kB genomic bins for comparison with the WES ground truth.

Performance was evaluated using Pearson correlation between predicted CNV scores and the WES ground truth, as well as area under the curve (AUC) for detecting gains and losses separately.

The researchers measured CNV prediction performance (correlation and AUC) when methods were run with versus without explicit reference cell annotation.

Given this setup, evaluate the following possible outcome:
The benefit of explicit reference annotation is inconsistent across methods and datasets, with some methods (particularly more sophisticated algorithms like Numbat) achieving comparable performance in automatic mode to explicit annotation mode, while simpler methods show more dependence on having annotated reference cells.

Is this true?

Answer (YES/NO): NO